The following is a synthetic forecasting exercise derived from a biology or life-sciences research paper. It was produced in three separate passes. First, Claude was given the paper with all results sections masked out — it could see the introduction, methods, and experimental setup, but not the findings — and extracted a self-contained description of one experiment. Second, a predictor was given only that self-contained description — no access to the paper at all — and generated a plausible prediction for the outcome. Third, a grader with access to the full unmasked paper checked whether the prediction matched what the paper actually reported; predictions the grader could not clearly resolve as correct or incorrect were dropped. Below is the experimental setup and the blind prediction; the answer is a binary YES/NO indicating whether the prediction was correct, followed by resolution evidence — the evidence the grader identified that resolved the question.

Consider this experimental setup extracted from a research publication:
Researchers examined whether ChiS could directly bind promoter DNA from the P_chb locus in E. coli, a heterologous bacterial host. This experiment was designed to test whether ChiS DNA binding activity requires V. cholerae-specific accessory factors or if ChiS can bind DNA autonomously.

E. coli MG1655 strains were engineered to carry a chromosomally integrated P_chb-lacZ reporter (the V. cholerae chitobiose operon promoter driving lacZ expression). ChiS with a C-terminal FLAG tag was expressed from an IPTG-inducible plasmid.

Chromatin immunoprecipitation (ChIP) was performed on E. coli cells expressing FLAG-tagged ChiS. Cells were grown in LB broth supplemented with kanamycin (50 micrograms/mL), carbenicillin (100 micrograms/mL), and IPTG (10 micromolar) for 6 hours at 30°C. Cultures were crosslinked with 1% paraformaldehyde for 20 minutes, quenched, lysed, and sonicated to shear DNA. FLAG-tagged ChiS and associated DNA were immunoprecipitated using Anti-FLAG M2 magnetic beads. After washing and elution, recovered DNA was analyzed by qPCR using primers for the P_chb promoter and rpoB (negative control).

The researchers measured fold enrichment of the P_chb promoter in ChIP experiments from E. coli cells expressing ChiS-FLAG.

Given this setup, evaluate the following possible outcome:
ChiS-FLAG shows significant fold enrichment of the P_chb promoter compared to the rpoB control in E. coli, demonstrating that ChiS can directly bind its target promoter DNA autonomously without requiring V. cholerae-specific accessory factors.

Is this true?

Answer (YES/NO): YES